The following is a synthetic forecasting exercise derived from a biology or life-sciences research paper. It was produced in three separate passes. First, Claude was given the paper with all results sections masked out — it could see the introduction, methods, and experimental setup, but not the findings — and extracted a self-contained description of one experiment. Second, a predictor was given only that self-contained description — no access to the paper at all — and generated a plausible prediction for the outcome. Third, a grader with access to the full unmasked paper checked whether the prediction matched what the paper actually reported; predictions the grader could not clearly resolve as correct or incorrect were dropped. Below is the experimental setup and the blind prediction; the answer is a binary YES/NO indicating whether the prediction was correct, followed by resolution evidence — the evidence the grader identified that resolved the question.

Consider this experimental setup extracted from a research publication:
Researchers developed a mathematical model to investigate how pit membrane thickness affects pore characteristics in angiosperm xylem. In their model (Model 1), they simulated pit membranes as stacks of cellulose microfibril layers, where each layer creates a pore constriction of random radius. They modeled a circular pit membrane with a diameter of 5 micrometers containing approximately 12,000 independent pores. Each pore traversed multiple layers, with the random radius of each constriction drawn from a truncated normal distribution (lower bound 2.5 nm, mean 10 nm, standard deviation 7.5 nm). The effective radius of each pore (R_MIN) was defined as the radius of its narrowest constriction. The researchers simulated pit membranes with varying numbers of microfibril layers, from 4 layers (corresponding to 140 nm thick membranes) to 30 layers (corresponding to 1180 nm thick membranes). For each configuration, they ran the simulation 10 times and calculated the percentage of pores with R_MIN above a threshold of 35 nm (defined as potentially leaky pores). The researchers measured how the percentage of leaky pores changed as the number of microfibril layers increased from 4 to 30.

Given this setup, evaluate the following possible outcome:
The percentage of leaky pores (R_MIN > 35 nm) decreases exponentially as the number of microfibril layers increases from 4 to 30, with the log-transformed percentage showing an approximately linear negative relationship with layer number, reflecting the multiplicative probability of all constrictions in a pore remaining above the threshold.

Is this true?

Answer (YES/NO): YES